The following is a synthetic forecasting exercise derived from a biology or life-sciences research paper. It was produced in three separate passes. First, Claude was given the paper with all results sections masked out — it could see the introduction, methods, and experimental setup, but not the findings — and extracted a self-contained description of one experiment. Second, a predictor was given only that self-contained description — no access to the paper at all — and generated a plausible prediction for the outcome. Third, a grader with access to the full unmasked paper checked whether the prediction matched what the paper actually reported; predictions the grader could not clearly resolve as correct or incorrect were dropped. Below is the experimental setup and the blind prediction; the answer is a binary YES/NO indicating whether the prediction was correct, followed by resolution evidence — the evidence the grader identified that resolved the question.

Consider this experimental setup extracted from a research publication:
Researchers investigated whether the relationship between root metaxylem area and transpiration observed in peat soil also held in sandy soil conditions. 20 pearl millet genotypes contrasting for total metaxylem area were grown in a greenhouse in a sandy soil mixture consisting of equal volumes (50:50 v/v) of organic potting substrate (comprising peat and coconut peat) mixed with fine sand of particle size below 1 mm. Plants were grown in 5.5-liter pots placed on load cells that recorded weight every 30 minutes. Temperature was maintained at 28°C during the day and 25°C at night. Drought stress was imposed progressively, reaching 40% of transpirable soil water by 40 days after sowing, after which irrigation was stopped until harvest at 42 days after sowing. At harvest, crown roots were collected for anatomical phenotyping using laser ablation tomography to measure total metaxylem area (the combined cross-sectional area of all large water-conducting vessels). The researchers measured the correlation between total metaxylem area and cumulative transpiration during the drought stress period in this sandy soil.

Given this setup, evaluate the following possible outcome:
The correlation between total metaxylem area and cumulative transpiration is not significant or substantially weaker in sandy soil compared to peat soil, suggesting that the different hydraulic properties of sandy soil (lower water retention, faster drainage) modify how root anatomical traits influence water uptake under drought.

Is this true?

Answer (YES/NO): NO